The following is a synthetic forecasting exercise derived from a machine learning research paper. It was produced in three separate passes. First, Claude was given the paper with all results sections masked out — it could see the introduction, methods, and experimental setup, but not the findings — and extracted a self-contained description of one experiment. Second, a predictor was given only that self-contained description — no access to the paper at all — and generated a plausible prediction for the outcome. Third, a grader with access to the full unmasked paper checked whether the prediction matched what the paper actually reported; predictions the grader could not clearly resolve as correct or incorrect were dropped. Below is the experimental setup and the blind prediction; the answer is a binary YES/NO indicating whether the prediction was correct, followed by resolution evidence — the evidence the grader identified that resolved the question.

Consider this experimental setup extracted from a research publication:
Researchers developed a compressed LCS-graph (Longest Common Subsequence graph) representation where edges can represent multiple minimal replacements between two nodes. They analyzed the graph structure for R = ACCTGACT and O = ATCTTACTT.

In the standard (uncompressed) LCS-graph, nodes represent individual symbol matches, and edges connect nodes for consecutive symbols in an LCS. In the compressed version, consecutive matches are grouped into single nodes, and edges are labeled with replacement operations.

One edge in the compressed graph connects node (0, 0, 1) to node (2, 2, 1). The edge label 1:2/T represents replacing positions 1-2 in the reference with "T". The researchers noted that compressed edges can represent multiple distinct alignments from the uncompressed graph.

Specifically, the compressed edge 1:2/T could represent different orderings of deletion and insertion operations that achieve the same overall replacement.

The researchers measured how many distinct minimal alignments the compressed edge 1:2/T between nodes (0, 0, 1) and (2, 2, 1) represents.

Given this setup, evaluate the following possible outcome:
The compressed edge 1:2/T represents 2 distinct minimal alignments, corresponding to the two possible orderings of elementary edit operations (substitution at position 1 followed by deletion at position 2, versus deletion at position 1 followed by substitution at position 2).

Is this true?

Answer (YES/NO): YES